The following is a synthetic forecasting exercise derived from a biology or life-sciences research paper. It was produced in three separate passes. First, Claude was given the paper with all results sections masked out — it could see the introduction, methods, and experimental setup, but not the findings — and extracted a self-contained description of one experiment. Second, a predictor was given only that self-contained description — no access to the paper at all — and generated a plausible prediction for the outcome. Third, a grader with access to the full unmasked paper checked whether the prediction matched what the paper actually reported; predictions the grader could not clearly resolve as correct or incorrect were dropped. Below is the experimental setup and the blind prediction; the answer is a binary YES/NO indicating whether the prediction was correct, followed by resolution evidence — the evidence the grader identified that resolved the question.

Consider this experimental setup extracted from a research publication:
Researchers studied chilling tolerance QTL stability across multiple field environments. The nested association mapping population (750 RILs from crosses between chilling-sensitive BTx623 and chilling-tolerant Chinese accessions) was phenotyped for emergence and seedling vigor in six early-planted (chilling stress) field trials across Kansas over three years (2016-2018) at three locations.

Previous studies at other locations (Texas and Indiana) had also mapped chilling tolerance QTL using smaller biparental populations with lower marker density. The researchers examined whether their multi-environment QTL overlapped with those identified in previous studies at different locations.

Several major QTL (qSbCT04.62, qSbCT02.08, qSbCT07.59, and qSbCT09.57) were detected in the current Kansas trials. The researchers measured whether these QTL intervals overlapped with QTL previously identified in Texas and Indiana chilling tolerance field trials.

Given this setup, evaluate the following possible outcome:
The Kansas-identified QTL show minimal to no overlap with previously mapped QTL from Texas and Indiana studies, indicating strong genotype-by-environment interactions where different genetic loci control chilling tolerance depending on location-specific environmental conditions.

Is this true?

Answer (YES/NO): NO